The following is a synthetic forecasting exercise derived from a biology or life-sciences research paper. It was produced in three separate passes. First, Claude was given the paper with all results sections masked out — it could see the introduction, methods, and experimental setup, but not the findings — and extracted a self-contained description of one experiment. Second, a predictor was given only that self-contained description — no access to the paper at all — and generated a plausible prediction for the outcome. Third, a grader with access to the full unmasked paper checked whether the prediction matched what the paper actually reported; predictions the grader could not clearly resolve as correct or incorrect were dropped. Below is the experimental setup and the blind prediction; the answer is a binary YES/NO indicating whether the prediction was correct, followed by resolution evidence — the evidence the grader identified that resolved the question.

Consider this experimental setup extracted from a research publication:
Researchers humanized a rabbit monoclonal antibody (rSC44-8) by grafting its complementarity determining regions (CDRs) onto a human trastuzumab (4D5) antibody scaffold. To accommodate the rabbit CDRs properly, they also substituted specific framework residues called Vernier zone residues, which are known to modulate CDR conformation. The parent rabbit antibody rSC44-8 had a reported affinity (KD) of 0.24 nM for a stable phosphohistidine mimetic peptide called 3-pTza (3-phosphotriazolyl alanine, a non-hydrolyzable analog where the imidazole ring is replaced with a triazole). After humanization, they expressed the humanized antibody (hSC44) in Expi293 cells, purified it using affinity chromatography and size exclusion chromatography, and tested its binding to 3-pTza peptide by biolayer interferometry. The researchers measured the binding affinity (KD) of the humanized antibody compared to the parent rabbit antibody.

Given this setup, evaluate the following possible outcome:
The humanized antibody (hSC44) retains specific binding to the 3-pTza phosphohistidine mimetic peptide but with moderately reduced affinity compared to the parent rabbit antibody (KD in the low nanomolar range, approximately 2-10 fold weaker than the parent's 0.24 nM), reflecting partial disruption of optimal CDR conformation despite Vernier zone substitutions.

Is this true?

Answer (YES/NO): YES